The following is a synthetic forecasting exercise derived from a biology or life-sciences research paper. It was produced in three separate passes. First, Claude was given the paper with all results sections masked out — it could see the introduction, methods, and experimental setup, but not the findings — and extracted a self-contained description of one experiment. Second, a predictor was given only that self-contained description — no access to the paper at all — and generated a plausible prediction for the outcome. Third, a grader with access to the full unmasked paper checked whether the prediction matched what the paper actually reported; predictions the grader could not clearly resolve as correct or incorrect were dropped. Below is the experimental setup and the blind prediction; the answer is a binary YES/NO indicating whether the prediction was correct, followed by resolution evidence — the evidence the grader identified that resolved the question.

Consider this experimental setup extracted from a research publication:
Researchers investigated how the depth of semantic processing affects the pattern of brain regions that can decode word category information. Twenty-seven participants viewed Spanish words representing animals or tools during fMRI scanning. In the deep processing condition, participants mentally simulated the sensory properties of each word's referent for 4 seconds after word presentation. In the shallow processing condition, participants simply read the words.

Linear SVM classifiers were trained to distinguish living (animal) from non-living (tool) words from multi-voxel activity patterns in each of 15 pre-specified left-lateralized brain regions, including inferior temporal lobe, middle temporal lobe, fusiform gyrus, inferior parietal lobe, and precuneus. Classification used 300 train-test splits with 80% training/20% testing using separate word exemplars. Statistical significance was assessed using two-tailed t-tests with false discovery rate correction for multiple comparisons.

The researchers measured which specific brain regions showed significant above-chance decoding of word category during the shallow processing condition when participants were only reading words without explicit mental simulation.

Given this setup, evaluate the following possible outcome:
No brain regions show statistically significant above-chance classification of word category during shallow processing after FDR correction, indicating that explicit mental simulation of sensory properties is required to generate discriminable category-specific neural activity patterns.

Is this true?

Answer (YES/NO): NO